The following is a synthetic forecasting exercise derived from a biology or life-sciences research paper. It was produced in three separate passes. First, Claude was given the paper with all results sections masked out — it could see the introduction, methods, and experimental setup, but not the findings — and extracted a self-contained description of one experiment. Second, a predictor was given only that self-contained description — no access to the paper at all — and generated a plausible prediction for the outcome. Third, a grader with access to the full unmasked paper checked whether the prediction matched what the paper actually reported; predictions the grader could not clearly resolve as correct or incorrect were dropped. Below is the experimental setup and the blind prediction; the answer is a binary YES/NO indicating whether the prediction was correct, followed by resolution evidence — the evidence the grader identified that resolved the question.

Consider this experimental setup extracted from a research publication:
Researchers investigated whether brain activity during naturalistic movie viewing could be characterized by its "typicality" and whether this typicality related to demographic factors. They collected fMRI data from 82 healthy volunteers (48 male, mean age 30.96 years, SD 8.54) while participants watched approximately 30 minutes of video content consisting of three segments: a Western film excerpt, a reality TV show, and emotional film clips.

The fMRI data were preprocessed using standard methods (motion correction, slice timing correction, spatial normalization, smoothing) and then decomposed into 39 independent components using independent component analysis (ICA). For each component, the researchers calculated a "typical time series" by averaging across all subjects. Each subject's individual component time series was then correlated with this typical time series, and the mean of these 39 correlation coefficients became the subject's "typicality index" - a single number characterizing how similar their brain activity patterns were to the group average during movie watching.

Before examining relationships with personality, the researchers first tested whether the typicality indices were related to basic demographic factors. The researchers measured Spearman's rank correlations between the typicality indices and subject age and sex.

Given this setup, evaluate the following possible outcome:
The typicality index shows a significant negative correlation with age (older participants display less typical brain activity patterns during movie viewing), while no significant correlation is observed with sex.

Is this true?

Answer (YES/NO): NO